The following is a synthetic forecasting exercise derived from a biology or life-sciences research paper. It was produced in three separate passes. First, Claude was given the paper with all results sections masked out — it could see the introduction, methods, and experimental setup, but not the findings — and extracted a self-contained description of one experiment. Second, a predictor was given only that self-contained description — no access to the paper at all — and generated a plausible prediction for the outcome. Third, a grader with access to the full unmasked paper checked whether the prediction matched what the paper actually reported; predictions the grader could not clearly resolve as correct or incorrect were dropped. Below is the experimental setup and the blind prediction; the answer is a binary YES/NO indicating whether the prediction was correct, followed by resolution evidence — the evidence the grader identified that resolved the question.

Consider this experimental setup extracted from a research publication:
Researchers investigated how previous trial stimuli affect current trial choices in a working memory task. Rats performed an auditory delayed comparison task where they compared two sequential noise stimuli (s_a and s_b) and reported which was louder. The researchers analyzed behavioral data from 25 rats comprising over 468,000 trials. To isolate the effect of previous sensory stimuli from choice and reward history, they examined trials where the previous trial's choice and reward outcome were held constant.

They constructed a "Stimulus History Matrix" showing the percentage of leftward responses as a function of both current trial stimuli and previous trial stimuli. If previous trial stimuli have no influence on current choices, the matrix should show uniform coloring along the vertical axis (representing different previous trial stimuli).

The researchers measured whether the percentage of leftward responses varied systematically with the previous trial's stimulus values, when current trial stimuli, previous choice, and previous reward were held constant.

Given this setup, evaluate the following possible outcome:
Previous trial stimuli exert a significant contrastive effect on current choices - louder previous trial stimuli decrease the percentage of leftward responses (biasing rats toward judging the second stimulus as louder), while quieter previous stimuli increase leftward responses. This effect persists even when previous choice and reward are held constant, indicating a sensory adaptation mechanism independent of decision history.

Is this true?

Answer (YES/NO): NO